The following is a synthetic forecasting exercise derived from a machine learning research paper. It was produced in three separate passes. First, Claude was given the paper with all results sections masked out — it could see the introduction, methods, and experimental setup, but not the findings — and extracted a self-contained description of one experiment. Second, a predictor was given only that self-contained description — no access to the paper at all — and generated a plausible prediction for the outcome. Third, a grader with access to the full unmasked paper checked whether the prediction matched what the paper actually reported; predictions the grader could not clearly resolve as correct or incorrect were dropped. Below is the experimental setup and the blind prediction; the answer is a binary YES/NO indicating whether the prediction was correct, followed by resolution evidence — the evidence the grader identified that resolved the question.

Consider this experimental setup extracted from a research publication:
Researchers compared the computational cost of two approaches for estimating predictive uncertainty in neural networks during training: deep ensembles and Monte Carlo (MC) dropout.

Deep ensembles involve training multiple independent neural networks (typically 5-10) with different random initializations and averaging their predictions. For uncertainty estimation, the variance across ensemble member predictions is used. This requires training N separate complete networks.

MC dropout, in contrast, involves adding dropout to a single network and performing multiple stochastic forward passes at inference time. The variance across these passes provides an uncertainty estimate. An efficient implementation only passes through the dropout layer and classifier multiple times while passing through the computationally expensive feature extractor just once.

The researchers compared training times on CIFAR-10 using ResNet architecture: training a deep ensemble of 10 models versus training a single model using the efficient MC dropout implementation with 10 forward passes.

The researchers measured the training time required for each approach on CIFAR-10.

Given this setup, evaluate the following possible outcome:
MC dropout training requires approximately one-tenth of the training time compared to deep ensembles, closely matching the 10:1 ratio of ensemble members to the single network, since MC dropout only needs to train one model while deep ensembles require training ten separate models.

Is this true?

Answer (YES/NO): NO